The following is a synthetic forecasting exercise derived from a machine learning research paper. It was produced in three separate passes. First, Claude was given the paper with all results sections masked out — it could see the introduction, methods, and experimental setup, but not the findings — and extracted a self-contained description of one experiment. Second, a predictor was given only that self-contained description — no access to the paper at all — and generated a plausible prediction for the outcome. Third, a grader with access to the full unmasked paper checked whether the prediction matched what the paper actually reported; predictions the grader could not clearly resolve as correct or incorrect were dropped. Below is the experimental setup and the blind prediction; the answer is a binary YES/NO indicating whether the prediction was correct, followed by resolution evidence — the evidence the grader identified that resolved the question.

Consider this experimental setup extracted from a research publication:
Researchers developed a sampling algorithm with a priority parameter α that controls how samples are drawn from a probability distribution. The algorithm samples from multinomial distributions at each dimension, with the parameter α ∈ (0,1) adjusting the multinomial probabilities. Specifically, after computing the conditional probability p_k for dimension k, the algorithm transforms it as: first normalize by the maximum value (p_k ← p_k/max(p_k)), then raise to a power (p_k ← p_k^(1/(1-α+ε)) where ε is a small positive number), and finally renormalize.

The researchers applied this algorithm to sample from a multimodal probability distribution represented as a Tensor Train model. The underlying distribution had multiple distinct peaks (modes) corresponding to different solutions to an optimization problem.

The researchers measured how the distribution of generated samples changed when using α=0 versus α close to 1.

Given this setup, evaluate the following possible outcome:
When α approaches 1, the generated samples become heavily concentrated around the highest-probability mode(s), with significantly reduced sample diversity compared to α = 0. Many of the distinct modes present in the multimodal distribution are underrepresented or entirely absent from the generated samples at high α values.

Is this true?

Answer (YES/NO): YES